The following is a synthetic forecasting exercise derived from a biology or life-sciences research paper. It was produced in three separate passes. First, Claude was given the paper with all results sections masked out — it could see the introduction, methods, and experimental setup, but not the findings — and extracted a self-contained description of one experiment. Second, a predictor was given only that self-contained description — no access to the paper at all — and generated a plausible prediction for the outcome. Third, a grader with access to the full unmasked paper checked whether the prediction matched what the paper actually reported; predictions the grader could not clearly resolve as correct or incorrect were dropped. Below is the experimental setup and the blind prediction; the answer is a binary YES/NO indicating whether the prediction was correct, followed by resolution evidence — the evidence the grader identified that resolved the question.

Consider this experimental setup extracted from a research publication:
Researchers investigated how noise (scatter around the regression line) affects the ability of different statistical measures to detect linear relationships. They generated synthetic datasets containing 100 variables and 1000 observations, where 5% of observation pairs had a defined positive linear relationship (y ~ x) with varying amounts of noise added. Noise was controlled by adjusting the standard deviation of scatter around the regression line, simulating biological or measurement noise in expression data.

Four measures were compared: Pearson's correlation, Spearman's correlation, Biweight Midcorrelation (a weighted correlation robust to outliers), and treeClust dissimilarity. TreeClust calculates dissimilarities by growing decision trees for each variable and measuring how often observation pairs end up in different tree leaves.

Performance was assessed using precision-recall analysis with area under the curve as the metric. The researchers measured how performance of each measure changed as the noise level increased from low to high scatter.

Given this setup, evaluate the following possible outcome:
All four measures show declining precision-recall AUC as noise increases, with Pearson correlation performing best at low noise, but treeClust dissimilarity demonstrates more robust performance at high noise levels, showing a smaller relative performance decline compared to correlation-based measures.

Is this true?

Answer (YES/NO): NO